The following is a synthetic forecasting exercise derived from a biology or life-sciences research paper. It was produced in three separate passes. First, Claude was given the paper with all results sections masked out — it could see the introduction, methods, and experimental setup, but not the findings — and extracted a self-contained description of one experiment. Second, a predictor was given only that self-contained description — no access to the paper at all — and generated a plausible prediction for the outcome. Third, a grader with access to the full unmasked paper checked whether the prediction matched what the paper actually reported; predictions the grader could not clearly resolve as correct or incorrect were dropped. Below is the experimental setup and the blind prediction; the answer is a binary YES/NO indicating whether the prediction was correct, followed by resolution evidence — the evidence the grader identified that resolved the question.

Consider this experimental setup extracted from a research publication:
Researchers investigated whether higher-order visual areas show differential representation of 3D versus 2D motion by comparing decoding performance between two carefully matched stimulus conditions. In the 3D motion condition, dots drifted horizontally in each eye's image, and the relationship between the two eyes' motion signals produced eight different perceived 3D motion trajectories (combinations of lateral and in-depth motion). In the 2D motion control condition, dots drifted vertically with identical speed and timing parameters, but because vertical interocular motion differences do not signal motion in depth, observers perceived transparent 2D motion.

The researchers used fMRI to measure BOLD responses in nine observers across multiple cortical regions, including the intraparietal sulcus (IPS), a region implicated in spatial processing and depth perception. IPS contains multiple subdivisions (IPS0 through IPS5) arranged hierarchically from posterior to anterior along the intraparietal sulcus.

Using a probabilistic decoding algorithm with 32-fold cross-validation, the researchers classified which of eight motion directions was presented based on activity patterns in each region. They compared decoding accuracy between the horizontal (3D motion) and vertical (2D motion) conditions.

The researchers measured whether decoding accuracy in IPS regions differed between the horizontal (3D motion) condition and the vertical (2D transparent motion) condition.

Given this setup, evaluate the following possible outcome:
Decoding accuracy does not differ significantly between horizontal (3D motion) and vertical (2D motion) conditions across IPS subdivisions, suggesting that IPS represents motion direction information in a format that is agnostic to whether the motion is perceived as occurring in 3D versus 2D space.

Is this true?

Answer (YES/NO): NO